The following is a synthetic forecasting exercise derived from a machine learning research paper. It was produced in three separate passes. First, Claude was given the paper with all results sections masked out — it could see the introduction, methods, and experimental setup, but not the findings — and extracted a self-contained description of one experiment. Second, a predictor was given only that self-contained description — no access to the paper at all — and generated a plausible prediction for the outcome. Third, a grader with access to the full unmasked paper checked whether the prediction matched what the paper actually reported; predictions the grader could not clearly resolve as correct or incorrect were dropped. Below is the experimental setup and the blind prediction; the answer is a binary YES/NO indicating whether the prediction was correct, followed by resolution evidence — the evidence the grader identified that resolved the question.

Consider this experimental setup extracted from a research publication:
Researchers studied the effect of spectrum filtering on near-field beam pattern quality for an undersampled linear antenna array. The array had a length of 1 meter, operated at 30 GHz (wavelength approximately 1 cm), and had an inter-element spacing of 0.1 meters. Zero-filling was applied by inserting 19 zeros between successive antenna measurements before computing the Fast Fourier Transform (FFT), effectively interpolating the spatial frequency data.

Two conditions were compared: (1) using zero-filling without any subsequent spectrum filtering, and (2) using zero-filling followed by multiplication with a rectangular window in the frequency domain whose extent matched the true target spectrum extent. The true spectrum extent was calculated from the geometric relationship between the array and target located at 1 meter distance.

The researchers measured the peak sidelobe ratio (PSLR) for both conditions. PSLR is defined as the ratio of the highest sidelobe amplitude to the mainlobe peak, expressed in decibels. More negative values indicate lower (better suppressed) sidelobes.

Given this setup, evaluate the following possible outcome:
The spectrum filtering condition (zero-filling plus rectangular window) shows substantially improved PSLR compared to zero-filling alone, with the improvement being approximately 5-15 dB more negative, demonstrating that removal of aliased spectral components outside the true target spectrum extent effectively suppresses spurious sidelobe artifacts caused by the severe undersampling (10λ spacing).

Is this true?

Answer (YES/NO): YES